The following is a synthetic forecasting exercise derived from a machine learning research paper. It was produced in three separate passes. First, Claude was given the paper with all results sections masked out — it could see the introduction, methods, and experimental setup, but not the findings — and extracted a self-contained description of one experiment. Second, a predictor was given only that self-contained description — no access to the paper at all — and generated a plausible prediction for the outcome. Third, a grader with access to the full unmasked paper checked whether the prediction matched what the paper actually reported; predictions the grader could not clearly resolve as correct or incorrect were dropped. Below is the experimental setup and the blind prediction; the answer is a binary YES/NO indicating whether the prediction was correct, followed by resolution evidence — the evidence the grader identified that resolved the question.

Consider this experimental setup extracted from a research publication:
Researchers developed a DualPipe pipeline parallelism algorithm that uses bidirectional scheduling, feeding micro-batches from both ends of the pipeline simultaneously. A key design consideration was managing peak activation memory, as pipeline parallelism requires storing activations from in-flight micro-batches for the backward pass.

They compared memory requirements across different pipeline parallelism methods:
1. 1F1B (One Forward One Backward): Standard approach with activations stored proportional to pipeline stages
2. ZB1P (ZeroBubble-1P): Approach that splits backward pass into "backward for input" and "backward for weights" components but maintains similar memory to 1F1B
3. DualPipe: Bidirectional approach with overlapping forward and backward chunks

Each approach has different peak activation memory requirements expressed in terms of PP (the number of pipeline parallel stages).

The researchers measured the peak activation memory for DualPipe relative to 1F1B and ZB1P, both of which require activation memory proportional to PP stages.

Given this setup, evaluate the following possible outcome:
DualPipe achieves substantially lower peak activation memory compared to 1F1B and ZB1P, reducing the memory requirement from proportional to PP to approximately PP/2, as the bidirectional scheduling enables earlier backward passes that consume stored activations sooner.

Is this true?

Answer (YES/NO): NO